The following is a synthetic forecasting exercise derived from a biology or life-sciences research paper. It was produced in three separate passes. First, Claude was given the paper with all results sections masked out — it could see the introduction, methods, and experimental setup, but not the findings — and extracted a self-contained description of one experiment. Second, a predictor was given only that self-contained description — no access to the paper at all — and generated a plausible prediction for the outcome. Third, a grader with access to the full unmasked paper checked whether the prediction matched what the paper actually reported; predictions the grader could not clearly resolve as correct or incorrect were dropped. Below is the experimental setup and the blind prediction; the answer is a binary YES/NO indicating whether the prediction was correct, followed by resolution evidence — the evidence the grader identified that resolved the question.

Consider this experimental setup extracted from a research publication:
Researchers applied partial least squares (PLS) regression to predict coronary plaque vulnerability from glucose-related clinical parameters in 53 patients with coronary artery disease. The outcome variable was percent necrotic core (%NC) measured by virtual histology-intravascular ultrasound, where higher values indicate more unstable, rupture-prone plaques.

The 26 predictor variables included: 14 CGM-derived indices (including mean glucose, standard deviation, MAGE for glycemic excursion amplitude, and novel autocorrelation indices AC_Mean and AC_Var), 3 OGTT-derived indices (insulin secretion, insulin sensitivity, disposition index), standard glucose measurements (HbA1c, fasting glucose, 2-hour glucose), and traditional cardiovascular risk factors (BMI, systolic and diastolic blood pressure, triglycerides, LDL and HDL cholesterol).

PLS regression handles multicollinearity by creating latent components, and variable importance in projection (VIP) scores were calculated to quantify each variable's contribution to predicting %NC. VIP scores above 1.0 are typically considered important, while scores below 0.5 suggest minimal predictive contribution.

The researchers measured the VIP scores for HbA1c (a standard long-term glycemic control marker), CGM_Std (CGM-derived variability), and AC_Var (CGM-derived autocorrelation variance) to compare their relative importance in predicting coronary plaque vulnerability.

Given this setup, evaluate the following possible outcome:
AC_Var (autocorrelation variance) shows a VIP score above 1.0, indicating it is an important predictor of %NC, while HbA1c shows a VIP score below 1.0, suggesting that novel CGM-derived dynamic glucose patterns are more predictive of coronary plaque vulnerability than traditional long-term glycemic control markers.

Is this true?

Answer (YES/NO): YES